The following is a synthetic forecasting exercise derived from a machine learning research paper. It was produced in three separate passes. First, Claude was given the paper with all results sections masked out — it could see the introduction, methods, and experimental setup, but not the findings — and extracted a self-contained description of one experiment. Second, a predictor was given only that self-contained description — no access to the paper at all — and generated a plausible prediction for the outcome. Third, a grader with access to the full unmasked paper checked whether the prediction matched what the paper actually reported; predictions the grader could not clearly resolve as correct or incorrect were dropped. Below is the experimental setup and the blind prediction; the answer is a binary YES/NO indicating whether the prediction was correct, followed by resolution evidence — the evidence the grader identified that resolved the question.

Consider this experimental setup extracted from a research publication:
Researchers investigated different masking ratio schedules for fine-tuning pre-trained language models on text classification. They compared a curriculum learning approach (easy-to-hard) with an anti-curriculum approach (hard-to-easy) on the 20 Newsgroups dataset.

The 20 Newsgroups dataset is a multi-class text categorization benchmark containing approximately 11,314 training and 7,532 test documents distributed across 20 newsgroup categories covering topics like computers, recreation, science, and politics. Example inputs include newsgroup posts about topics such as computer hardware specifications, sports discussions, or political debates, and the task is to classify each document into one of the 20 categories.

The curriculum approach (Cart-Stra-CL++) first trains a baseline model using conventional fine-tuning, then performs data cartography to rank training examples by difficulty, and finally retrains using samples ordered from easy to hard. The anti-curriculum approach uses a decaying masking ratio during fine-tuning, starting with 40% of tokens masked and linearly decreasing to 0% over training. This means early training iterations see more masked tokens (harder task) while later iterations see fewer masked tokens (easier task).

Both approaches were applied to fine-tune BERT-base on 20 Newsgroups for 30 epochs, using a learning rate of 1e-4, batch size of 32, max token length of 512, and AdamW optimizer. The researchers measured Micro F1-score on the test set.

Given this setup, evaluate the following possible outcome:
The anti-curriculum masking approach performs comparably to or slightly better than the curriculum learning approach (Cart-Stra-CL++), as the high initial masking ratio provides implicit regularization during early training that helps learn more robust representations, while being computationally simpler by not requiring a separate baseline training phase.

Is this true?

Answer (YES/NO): NO